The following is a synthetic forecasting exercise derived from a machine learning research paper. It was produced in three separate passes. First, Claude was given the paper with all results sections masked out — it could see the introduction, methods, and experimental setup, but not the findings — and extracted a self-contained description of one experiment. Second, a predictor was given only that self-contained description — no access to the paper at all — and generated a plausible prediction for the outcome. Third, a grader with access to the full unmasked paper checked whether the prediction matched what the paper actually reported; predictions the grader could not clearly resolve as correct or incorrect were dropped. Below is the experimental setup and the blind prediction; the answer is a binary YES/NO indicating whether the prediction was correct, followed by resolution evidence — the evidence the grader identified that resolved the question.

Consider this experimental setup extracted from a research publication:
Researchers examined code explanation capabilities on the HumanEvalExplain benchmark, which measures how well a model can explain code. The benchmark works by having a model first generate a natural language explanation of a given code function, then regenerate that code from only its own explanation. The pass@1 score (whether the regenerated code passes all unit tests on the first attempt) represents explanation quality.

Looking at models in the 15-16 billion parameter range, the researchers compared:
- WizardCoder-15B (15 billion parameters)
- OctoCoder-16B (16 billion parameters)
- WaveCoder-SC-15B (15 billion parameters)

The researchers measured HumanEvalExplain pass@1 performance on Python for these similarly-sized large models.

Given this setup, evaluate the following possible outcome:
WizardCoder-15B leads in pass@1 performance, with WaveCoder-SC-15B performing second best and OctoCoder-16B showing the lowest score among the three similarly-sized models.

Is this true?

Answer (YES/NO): NO